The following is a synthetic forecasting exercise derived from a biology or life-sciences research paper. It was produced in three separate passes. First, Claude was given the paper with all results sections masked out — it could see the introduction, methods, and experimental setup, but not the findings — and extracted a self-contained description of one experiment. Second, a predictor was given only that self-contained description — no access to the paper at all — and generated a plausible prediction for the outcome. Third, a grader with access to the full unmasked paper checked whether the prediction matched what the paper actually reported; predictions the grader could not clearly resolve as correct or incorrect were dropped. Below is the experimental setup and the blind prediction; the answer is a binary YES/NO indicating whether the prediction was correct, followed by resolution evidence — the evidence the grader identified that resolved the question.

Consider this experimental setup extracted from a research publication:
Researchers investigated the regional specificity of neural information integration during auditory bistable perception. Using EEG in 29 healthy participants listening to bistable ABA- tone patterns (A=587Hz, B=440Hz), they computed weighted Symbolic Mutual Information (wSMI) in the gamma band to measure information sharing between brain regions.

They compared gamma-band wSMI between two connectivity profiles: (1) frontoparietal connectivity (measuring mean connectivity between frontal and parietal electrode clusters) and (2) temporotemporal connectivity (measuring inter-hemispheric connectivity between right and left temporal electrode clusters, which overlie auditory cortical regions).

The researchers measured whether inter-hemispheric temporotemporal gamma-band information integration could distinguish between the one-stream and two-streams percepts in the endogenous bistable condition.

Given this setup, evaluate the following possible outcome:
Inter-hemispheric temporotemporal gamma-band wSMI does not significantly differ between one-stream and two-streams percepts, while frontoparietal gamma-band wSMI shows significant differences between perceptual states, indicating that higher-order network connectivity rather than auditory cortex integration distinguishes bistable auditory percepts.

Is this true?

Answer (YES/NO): YES